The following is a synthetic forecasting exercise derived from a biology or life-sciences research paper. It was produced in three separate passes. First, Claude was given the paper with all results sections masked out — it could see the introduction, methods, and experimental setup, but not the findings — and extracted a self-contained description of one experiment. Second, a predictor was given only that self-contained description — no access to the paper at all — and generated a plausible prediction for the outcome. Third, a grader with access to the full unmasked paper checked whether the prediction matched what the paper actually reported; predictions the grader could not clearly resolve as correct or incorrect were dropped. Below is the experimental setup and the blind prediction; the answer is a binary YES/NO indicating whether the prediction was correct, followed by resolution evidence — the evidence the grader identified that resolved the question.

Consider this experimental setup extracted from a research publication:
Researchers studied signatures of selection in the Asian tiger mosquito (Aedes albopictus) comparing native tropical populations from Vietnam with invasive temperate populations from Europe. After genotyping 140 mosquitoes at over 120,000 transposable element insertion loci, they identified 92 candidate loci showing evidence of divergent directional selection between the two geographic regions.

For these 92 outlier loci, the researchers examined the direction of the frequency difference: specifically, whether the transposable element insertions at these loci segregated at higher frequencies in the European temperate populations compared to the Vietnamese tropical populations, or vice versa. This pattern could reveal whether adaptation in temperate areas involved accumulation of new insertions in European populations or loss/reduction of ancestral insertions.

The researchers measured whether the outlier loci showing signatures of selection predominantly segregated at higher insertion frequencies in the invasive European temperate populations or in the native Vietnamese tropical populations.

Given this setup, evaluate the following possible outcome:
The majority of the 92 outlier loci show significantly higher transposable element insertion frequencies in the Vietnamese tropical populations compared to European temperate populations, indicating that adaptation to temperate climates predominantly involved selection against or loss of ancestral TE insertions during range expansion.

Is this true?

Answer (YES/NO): NO